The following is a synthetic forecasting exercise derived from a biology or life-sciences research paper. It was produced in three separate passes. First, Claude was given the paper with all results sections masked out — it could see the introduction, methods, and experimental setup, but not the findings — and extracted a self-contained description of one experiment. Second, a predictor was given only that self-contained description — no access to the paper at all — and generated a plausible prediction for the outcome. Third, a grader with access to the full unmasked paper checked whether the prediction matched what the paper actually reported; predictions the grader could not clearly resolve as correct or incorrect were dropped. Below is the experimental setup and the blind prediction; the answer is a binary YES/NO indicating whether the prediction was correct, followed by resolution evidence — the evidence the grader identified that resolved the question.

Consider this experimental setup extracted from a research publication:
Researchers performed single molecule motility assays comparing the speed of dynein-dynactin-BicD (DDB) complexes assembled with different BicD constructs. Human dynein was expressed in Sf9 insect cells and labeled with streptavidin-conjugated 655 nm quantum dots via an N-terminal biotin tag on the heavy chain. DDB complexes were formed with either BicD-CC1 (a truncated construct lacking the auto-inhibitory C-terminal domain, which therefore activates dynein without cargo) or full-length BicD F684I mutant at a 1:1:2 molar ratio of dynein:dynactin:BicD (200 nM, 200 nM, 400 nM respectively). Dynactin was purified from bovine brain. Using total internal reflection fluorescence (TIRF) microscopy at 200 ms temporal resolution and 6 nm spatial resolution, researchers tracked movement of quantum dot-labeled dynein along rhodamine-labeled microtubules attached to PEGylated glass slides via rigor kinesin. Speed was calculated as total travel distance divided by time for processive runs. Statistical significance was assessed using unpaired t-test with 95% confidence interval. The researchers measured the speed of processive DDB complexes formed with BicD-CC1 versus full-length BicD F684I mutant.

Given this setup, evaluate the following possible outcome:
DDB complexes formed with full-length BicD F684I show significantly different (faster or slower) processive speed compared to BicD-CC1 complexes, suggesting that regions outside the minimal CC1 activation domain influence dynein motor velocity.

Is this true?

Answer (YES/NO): NO